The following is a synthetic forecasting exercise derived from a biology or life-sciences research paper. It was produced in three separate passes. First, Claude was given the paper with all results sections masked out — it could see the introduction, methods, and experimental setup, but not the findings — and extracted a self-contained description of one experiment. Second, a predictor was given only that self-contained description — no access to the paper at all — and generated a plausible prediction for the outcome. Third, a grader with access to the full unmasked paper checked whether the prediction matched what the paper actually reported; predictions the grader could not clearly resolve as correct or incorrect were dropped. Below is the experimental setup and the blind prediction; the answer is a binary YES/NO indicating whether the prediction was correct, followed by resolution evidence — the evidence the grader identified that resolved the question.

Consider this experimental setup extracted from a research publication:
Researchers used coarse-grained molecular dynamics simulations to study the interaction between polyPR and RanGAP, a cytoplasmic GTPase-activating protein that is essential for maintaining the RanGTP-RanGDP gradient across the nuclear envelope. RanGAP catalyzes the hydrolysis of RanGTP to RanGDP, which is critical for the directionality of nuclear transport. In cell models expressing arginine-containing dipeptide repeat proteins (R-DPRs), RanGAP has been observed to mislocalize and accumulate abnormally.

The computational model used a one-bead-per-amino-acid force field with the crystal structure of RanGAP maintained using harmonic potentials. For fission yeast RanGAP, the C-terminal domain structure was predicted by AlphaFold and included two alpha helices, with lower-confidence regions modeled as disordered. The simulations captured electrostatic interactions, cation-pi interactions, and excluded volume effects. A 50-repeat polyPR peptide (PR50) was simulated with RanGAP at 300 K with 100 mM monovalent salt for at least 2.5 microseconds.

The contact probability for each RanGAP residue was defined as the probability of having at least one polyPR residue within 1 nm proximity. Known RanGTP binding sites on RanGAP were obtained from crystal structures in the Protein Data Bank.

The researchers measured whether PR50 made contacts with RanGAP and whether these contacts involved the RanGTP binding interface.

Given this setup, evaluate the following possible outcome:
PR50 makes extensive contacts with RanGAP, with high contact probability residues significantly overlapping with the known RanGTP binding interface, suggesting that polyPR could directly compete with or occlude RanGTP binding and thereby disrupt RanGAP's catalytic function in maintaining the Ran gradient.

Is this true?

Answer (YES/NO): YES